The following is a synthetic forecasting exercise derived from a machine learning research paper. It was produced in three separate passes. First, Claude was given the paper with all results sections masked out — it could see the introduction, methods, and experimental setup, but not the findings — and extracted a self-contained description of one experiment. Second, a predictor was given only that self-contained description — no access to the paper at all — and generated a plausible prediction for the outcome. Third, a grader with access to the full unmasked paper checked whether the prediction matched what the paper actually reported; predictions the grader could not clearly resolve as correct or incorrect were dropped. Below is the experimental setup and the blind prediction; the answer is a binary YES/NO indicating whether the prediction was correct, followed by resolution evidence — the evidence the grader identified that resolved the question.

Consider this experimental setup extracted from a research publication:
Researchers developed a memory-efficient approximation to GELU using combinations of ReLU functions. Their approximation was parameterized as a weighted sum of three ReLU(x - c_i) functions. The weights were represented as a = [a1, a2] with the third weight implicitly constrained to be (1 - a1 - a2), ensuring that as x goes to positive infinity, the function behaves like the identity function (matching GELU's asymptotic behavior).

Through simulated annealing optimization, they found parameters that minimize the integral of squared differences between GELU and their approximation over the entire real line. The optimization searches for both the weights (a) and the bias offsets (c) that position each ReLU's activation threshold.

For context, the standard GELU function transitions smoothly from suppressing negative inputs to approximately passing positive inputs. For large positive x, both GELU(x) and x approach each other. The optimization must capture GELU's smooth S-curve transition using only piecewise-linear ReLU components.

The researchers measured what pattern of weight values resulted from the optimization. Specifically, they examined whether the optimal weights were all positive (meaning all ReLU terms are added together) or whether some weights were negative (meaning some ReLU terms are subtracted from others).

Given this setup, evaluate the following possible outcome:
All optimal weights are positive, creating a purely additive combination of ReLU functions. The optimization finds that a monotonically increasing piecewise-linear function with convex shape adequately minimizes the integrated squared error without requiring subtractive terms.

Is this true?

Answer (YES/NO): NO